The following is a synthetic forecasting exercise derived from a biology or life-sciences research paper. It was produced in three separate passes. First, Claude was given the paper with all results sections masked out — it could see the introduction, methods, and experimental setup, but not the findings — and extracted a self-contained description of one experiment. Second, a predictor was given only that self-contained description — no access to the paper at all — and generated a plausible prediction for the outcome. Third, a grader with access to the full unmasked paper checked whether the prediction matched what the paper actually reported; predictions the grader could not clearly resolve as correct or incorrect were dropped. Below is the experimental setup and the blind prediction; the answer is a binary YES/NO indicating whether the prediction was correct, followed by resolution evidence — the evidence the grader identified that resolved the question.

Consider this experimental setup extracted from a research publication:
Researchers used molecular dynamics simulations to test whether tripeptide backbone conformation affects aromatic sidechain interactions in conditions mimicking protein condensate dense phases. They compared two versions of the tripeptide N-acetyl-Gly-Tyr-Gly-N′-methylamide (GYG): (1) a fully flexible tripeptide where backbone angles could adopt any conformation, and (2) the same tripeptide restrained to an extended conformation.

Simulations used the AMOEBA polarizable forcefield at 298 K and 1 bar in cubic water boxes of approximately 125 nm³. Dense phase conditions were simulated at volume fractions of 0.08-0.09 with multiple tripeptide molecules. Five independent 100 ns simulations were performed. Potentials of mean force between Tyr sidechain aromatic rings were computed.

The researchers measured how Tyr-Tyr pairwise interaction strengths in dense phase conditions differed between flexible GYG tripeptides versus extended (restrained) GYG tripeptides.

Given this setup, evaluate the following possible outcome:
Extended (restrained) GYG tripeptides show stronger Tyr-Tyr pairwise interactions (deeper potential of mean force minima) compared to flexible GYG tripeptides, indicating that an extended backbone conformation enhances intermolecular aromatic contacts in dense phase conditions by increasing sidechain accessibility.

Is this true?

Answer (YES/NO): NO